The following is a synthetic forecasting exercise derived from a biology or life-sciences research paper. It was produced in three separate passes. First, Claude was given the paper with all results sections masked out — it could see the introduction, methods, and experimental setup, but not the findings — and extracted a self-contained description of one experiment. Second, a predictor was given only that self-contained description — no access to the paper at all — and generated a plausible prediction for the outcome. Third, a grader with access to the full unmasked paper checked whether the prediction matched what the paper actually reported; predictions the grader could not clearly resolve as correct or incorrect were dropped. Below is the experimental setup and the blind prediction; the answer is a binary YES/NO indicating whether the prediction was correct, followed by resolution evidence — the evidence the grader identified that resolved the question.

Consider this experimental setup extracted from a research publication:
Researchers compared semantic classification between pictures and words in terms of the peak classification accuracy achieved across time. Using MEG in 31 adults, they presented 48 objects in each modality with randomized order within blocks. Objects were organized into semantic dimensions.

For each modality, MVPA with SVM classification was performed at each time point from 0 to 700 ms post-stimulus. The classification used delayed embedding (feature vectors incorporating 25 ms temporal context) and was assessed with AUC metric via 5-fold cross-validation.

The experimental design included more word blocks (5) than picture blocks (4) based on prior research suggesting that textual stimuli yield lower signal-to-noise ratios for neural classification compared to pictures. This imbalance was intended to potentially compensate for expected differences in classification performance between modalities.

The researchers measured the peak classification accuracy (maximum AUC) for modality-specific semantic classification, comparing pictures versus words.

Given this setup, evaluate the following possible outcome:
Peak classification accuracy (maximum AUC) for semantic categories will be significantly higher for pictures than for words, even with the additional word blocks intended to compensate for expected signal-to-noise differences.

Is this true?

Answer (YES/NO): YES